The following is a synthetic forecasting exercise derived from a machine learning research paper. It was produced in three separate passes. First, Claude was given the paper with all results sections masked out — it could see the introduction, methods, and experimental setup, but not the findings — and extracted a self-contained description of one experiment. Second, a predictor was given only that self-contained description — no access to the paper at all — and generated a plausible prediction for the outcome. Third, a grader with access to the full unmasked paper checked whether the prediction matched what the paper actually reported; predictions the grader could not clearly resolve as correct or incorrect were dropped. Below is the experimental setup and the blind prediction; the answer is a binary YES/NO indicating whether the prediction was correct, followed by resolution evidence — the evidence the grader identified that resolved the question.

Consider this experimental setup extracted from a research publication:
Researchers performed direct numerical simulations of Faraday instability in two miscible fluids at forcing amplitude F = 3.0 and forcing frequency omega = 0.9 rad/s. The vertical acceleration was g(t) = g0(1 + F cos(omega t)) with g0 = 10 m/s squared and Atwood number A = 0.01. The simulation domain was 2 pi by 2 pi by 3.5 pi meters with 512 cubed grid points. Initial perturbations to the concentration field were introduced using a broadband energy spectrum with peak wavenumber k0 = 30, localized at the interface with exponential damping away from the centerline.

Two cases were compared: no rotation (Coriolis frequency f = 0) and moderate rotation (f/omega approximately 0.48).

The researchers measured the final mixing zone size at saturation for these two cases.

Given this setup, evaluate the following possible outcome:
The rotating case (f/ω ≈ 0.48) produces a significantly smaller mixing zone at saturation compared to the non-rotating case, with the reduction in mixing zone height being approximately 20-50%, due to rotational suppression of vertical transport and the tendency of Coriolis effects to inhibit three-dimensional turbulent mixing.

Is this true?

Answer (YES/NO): NO